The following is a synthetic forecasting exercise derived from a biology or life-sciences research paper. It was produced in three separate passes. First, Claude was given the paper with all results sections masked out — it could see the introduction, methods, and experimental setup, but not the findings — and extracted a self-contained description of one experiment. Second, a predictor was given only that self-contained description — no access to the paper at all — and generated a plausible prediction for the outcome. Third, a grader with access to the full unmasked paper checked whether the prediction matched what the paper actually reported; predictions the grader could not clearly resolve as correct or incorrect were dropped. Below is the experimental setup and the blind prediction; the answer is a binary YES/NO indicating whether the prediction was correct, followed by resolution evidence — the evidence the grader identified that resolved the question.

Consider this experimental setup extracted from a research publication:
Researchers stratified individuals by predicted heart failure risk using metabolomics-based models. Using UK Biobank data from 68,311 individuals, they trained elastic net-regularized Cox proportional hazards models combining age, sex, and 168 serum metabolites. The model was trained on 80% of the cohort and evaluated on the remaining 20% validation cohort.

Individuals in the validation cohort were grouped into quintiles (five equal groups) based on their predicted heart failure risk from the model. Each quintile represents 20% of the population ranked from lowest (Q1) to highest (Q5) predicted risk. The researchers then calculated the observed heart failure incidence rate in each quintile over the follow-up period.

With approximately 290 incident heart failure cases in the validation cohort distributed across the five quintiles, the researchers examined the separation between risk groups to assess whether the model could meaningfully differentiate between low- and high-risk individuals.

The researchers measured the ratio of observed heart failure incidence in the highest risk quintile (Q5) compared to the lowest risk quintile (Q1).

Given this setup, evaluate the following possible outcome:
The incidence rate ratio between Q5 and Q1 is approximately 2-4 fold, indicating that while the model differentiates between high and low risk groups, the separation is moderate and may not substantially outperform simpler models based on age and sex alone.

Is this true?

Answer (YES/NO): NO